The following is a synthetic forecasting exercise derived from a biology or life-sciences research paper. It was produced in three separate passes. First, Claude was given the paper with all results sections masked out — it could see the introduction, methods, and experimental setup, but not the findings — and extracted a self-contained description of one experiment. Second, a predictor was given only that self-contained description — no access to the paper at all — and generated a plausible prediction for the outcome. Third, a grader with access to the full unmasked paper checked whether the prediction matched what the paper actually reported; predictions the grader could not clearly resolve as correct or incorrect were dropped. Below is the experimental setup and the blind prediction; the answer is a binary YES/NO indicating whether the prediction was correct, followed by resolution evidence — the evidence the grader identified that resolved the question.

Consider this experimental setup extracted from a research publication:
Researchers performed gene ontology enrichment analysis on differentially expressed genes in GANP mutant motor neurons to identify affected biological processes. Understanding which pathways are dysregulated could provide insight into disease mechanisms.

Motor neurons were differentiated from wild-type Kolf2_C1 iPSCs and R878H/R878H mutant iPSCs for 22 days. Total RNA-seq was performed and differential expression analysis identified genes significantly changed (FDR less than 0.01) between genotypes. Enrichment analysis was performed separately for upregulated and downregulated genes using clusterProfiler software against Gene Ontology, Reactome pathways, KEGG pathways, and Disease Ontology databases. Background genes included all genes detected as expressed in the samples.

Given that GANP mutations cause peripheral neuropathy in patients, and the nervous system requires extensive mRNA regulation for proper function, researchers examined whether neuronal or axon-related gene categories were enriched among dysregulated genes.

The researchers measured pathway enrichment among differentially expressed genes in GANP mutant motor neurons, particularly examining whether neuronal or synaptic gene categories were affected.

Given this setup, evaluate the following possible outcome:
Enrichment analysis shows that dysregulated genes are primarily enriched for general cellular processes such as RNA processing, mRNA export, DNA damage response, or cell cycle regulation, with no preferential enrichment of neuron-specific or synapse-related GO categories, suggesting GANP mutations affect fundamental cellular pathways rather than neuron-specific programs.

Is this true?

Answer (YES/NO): NO